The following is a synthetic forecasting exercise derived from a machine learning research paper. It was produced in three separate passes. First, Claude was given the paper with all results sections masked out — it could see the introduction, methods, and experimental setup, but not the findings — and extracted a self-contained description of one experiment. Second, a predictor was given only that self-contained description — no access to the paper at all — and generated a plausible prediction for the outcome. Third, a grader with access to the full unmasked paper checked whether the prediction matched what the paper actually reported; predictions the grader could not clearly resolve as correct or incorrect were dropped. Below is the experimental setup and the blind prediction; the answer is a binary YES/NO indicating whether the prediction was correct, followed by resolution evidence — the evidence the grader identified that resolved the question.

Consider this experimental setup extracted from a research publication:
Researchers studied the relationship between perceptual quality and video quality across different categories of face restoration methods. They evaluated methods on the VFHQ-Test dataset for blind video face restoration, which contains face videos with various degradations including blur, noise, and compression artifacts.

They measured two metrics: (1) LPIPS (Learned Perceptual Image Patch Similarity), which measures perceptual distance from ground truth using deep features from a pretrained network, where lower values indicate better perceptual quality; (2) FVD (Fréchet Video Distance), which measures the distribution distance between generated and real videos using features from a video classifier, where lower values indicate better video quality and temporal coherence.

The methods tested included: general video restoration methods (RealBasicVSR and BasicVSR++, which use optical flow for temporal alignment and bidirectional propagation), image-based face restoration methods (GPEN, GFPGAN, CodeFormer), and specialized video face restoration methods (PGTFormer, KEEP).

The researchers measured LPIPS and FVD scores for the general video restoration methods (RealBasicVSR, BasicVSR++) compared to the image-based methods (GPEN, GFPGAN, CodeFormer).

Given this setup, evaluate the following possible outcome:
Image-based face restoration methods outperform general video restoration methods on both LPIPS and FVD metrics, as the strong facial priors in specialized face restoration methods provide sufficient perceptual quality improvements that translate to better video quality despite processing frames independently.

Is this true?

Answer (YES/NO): YES